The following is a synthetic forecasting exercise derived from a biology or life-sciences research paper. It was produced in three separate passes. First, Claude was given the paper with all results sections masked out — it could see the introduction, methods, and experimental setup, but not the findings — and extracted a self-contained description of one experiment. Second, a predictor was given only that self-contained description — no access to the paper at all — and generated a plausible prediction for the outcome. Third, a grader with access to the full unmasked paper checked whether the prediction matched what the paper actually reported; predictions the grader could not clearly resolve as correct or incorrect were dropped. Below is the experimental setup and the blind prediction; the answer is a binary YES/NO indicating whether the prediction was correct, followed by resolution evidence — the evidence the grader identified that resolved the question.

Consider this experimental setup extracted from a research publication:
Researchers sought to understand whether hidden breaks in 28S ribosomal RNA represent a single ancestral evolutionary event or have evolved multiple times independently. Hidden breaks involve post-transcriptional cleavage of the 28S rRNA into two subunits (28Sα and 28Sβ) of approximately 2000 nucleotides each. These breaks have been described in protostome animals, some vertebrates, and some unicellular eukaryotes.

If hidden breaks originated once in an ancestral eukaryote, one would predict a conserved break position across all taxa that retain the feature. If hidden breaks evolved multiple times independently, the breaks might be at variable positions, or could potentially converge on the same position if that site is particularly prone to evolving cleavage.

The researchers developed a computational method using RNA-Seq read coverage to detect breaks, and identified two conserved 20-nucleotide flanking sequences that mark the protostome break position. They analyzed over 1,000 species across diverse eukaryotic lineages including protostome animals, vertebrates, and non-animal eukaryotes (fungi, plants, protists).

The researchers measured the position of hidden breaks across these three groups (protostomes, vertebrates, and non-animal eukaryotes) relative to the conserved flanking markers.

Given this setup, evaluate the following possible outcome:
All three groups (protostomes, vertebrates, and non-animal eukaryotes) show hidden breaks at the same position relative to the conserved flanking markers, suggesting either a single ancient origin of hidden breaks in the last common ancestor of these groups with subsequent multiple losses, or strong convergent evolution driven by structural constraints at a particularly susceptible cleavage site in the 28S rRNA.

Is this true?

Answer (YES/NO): NO